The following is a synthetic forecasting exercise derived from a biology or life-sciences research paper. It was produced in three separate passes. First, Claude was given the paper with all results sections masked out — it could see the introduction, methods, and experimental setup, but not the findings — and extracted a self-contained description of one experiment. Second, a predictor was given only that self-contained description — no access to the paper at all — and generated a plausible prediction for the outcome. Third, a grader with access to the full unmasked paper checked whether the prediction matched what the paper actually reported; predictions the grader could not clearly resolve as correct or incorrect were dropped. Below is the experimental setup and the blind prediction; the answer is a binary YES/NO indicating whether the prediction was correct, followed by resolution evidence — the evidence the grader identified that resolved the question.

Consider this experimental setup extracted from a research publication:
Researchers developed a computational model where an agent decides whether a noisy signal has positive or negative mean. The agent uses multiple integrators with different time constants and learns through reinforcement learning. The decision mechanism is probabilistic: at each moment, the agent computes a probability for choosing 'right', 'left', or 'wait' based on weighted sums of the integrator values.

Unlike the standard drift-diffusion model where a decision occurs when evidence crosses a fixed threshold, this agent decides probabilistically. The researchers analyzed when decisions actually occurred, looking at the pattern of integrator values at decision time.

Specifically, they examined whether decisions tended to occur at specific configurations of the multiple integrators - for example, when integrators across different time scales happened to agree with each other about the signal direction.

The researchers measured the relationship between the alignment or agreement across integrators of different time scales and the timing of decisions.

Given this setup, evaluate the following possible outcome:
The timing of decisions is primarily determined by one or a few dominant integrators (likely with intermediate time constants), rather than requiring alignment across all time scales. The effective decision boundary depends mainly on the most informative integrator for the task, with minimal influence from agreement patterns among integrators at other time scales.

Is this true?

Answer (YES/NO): NO